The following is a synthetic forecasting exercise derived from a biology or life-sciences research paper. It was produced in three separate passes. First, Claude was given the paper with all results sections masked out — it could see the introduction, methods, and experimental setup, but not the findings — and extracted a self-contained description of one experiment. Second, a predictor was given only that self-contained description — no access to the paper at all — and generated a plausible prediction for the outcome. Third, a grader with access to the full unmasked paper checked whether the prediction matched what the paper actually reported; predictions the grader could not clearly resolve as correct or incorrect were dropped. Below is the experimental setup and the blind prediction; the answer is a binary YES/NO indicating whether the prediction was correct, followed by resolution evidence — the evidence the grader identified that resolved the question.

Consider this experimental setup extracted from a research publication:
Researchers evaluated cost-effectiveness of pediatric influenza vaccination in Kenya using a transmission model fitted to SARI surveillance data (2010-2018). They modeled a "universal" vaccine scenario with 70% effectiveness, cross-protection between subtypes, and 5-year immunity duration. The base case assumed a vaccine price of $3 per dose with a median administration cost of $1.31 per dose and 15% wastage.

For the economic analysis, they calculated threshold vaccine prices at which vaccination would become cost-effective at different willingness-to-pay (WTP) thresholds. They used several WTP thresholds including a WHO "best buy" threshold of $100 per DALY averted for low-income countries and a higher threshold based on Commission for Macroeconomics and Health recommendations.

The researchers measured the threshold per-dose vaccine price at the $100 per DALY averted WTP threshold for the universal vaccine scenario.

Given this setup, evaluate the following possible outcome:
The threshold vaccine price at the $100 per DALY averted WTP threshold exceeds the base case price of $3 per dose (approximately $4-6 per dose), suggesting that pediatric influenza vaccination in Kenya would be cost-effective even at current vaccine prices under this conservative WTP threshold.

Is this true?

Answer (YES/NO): NO